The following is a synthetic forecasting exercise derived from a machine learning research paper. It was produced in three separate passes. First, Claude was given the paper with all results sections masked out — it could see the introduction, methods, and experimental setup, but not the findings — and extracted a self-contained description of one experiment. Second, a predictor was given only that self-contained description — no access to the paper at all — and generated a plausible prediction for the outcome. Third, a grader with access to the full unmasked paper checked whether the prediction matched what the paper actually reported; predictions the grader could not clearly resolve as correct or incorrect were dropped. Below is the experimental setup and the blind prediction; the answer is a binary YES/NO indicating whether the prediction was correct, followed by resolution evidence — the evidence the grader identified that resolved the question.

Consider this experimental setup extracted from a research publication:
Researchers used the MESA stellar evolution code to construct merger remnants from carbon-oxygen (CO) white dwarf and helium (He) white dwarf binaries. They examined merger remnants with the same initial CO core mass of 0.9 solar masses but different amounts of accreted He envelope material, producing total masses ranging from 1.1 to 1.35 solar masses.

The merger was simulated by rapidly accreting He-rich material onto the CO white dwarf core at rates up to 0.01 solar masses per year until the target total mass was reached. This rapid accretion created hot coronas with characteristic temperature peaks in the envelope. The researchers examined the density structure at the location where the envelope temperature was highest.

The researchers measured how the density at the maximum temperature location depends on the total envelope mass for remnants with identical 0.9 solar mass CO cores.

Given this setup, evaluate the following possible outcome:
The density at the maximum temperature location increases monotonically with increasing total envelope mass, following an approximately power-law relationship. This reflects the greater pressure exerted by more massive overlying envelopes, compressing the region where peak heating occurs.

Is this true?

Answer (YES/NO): YES